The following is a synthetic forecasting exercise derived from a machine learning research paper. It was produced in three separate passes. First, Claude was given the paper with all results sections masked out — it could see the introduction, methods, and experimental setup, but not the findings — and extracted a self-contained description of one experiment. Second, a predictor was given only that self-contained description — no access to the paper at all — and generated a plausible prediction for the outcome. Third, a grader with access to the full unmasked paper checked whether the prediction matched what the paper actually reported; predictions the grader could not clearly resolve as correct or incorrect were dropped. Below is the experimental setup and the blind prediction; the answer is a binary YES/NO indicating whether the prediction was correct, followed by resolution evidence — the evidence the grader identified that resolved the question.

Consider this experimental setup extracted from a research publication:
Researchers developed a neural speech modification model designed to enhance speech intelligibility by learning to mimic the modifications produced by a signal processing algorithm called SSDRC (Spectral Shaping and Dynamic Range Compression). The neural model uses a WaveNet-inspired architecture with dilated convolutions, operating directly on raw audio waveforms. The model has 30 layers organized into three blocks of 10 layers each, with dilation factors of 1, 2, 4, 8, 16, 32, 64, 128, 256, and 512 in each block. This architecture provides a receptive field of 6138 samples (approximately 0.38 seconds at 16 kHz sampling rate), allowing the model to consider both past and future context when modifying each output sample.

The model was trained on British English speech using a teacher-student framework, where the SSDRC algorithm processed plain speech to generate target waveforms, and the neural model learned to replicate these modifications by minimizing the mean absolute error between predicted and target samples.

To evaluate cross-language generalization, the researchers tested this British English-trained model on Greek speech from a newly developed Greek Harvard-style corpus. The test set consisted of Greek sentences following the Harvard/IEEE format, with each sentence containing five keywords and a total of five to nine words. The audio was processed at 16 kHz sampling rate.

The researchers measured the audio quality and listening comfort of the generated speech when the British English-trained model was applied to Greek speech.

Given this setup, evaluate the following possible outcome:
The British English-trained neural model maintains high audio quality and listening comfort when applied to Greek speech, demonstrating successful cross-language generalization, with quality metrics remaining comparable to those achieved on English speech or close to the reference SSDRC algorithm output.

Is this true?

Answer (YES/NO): NO